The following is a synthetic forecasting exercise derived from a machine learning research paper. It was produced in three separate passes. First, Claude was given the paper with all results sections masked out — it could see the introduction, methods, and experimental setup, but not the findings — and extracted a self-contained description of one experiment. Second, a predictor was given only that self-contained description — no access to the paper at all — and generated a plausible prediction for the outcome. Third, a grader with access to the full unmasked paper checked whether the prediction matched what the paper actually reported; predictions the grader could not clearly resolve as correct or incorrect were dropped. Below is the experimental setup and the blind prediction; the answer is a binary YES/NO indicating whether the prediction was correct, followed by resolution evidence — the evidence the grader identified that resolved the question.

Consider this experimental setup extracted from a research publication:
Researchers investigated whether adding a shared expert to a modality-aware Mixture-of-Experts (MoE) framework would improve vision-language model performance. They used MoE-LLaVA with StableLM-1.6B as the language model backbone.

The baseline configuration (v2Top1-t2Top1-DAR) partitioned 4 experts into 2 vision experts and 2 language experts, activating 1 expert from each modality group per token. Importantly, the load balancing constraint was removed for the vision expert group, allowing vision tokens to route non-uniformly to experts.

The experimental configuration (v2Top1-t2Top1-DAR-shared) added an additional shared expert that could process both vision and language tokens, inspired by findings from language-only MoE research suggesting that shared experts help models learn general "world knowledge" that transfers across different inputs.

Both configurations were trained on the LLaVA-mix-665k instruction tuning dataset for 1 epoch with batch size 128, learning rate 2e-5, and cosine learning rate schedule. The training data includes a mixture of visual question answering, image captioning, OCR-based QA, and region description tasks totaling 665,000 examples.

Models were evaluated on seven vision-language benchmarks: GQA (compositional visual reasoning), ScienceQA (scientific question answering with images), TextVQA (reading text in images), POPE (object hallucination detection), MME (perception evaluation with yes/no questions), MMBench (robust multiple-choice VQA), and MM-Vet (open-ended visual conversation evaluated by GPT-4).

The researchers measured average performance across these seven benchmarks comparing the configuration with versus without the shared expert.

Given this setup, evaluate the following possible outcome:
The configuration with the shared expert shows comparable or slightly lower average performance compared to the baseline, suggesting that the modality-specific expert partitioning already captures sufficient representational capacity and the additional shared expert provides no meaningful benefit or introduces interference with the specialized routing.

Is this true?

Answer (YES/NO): YES